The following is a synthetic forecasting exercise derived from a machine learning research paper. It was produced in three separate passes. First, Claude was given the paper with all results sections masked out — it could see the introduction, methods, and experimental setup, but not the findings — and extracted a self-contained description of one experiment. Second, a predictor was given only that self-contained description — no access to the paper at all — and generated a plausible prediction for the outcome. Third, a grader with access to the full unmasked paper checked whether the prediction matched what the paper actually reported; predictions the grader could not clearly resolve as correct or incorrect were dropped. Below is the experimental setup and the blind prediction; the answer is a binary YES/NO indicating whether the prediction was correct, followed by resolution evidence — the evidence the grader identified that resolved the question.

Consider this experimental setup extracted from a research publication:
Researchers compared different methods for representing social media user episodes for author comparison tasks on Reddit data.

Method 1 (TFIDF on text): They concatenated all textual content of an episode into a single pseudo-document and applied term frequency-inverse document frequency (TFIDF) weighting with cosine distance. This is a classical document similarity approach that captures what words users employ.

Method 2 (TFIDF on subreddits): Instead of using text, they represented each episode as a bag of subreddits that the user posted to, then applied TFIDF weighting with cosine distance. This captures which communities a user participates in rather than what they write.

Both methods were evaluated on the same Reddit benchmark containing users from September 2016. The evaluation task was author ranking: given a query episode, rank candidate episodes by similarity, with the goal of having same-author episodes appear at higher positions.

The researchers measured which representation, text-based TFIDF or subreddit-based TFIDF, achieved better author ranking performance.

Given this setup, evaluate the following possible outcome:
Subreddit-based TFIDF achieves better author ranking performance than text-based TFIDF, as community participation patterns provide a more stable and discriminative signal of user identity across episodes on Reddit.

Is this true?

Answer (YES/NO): YES